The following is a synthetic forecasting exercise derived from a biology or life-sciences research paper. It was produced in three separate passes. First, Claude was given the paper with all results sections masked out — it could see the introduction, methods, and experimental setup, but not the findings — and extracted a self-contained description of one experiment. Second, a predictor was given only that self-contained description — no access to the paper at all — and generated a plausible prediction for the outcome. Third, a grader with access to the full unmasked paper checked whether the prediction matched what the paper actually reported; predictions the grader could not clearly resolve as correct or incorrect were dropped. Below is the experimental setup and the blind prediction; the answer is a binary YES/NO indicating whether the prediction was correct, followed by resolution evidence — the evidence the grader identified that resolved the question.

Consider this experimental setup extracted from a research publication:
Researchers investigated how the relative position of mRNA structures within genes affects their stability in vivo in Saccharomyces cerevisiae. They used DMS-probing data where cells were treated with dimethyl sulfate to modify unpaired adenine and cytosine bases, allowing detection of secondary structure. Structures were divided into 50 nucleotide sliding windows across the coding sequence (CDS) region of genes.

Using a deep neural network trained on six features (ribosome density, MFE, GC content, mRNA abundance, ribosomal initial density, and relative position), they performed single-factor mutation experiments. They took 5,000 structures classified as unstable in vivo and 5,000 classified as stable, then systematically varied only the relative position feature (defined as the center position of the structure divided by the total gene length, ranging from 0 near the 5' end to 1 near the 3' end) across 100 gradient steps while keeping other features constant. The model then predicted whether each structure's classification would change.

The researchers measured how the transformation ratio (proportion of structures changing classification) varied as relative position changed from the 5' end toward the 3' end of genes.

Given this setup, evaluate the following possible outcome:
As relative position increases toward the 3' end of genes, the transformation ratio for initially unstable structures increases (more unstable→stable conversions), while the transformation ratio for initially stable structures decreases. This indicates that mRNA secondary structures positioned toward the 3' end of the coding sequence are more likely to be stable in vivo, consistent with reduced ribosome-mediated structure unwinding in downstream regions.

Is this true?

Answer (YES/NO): NO